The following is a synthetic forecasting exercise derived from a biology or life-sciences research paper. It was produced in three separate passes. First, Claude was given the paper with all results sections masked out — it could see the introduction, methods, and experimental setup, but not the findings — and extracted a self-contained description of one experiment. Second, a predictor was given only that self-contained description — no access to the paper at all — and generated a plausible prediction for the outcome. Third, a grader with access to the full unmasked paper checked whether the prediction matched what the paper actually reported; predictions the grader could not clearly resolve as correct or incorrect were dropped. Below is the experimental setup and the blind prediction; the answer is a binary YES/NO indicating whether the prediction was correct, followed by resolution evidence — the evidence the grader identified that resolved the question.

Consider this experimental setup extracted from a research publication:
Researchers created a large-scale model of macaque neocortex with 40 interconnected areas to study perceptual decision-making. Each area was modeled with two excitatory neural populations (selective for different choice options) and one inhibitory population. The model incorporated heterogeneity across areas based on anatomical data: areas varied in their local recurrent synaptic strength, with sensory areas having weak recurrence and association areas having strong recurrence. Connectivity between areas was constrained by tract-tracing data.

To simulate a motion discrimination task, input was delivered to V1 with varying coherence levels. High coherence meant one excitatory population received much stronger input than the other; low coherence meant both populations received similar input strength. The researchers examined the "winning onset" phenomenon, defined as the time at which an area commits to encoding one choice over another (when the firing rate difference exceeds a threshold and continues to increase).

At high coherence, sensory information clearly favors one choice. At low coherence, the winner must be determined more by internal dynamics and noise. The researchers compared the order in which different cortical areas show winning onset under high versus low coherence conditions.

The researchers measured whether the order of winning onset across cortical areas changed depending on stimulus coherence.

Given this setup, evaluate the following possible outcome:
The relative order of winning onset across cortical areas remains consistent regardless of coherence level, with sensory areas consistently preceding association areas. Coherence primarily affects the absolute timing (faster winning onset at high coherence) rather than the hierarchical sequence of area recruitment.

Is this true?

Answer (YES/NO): NO